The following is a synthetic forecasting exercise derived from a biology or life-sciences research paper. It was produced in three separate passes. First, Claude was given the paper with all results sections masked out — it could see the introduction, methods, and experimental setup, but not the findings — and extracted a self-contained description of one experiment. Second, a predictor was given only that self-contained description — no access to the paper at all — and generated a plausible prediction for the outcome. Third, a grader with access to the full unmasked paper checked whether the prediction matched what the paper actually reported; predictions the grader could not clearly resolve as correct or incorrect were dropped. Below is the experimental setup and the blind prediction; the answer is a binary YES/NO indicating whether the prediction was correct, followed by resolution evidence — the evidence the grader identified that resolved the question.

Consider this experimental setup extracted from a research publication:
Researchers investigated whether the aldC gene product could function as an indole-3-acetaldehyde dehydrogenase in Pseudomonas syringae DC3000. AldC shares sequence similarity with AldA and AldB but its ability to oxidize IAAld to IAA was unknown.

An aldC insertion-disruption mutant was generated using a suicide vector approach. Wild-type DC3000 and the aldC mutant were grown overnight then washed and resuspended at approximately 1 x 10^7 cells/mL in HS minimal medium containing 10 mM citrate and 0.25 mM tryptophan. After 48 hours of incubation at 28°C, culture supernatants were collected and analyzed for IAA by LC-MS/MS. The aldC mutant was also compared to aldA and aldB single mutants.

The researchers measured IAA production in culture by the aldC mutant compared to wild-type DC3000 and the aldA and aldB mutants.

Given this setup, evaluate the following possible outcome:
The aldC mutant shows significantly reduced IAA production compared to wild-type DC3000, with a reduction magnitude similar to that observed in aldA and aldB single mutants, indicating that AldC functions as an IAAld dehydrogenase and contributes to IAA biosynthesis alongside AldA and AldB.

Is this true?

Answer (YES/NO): NO